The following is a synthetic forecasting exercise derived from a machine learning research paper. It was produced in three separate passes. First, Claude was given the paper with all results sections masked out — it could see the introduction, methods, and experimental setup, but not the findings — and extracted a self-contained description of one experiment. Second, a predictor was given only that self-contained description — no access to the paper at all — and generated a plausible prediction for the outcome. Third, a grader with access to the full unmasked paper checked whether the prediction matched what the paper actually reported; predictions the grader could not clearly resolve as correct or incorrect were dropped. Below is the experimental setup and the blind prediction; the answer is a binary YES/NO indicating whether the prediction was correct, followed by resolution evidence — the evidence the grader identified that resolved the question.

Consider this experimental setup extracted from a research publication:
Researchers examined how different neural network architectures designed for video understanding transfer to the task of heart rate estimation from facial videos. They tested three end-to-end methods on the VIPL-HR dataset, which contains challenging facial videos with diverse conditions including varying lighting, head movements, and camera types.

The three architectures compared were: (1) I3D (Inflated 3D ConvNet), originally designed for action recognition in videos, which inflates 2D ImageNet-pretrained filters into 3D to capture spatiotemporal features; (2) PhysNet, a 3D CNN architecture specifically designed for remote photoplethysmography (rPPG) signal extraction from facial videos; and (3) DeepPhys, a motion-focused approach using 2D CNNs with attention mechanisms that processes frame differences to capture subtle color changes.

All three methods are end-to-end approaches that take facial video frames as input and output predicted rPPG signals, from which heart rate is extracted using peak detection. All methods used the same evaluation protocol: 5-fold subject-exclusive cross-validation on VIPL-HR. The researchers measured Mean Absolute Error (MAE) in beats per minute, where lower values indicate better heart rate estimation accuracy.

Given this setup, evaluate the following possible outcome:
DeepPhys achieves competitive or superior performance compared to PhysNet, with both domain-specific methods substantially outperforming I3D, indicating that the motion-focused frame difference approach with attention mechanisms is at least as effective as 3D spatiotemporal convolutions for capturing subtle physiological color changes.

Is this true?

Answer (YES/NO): NO